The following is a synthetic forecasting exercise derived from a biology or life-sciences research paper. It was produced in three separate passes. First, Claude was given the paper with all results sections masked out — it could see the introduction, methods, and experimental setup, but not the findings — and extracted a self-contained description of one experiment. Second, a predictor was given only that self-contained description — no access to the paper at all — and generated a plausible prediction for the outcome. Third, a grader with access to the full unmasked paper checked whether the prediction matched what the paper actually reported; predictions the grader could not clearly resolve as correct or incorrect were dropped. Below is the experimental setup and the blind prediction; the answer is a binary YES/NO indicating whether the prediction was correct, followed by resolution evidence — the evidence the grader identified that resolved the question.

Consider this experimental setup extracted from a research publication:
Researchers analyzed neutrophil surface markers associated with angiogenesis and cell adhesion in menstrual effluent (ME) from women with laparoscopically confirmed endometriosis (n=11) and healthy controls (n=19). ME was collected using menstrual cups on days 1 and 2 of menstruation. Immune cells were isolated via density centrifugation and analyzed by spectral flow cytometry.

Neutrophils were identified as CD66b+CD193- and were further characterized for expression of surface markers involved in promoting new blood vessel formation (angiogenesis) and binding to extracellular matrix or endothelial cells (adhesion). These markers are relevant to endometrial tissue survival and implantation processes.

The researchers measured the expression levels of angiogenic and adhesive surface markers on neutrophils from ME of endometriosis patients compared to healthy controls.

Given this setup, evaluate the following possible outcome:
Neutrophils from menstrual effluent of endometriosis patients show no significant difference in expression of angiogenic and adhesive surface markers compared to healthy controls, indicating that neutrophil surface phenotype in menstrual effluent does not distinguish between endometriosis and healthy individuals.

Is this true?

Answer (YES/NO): NO